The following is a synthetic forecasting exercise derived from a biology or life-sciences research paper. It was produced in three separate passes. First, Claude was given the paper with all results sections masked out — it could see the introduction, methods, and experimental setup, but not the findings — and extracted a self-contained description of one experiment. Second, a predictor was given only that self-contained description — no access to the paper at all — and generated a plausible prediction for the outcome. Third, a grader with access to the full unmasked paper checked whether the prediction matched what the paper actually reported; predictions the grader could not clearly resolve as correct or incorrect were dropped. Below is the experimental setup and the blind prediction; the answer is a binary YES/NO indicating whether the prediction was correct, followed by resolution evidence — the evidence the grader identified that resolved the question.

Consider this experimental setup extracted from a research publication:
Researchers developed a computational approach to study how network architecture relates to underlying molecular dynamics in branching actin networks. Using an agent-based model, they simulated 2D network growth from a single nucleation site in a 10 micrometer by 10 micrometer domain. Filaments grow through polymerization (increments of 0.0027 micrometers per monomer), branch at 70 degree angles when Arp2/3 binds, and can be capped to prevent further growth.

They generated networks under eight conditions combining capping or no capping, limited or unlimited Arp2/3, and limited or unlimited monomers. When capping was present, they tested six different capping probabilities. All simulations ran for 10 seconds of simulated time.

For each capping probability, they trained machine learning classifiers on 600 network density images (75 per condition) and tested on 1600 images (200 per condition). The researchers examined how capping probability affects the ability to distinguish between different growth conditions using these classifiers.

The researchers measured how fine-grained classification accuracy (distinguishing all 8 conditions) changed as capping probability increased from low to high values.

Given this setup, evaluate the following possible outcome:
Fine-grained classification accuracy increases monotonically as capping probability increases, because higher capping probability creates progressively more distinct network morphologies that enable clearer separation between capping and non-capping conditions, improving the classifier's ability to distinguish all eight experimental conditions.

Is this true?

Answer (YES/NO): NO